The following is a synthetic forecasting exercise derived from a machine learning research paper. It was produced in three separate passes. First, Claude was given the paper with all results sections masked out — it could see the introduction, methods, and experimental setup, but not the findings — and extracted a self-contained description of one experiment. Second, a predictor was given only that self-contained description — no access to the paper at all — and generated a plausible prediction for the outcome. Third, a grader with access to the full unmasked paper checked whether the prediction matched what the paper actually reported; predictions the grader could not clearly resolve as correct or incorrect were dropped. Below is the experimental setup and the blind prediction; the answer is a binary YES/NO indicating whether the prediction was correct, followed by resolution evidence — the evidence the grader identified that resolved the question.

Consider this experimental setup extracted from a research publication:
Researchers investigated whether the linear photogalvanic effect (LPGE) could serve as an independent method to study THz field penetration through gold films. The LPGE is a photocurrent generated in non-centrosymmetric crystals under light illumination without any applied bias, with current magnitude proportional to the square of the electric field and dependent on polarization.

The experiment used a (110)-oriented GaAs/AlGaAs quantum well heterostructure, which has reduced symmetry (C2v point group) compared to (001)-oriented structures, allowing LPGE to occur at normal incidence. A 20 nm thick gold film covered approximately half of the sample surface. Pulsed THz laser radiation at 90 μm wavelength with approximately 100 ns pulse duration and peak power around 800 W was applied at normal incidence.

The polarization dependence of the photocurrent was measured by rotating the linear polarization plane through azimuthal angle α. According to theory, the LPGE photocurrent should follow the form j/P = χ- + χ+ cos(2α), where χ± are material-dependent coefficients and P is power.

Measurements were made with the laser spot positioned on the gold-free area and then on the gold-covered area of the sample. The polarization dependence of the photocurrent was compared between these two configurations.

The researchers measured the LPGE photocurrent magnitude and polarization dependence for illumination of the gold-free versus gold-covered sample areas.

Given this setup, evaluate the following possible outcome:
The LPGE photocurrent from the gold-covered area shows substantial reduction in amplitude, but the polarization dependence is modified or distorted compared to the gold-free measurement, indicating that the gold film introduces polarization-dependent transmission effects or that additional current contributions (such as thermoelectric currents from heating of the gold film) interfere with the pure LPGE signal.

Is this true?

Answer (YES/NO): NO